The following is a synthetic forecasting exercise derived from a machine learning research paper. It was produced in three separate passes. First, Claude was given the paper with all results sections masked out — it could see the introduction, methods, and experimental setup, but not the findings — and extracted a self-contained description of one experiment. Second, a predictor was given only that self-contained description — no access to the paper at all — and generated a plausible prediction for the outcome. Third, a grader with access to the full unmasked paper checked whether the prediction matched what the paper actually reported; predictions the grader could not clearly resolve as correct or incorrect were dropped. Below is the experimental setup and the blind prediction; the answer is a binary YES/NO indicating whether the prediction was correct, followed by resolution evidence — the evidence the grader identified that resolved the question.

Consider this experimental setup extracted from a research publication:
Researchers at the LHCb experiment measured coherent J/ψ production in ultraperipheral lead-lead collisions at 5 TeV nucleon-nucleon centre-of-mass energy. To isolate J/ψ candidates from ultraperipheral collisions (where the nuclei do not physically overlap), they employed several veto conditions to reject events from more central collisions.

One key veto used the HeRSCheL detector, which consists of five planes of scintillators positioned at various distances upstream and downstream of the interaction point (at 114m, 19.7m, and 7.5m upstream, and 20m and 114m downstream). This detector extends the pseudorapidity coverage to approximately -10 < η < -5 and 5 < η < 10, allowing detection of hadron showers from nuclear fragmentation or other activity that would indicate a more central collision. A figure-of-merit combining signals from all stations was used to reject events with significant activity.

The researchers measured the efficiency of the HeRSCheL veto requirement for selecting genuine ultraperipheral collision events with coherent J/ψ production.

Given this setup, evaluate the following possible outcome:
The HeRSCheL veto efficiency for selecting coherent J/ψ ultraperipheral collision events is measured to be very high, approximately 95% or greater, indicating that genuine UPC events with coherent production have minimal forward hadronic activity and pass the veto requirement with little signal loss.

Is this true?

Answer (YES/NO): NO